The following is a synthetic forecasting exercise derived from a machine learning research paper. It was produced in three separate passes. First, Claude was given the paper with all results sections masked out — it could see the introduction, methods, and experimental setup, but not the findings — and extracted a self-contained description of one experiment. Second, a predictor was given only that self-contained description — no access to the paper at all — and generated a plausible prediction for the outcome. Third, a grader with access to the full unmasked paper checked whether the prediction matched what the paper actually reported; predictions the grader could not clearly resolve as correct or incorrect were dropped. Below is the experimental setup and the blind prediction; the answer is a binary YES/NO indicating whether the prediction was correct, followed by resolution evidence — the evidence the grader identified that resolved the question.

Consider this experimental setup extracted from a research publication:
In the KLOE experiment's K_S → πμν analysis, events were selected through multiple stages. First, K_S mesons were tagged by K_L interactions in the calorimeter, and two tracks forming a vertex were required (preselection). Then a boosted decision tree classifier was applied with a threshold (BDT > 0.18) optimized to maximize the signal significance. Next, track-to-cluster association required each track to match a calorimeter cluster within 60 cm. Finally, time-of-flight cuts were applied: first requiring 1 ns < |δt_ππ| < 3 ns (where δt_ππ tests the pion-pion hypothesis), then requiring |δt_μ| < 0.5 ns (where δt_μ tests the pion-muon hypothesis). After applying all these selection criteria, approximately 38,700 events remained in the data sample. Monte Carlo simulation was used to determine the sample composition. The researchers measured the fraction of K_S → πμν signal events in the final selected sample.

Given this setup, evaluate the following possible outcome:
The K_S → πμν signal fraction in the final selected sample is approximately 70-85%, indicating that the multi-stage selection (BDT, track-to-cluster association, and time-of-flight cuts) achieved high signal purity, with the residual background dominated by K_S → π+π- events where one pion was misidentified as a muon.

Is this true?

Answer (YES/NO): NO